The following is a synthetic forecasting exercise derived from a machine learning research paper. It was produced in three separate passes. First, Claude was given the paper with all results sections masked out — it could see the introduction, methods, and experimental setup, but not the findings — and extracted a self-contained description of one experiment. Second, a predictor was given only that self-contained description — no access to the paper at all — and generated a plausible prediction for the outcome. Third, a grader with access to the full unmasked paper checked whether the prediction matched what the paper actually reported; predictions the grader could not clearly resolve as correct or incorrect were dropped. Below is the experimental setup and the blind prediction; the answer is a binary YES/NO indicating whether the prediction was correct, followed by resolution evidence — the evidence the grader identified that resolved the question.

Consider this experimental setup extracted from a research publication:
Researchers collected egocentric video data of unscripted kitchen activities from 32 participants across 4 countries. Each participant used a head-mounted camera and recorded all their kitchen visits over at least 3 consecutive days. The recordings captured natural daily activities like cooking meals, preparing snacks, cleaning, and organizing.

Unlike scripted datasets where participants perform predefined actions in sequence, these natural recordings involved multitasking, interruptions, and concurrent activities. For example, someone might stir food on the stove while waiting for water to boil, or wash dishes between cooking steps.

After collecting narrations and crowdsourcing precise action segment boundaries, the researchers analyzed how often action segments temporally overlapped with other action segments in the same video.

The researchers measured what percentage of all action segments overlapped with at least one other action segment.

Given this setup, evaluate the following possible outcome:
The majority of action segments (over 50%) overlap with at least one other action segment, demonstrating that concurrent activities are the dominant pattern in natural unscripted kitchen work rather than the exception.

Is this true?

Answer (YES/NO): NO